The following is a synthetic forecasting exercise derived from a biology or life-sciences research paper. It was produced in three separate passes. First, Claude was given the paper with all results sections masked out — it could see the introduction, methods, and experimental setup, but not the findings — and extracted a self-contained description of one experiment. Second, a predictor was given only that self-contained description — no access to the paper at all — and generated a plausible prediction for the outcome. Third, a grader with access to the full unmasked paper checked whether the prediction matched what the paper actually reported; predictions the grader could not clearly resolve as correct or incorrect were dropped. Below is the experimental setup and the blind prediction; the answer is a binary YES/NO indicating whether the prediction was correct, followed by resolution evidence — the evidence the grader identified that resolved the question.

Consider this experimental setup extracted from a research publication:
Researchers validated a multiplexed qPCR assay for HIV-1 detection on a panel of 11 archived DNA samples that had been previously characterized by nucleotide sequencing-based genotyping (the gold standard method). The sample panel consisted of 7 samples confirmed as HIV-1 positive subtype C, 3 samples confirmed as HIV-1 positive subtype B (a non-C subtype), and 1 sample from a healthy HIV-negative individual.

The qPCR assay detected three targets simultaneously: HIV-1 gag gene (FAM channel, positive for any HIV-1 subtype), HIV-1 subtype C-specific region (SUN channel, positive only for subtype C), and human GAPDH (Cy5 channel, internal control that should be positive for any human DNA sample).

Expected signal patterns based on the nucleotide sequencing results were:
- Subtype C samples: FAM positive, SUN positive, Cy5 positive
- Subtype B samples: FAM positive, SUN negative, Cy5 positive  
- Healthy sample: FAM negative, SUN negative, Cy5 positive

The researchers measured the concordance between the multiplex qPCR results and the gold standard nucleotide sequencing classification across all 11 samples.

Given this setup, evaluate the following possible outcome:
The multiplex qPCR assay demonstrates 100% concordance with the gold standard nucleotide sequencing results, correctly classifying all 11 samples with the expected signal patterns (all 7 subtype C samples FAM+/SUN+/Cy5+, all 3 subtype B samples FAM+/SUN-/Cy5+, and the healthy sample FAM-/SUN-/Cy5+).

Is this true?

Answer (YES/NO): NO